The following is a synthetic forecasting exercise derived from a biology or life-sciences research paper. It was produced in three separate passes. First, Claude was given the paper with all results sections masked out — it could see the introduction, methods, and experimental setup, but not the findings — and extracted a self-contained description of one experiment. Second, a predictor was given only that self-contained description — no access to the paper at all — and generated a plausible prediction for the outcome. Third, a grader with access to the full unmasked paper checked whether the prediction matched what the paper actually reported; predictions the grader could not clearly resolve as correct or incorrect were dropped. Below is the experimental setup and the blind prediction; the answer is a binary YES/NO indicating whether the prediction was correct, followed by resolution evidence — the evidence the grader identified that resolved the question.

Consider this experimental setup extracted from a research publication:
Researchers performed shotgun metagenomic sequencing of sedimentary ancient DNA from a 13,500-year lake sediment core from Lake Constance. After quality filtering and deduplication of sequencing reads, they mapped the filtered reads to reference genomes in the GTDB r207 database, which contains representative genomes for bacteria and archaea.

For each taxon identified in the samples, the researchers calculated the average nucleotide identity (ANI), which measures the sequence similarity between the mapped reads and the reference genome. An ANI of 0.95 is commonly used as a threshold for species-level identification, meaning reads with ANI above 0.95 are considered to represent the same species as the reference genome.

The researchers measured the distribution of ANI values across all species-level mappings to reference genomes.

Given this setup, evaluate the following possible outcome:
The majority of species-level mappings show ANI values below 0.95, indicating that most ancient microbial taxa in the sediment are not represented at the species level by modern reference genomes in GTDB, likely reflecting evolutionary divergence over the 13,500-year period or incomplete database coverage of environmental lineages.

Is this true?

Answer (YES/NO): YES